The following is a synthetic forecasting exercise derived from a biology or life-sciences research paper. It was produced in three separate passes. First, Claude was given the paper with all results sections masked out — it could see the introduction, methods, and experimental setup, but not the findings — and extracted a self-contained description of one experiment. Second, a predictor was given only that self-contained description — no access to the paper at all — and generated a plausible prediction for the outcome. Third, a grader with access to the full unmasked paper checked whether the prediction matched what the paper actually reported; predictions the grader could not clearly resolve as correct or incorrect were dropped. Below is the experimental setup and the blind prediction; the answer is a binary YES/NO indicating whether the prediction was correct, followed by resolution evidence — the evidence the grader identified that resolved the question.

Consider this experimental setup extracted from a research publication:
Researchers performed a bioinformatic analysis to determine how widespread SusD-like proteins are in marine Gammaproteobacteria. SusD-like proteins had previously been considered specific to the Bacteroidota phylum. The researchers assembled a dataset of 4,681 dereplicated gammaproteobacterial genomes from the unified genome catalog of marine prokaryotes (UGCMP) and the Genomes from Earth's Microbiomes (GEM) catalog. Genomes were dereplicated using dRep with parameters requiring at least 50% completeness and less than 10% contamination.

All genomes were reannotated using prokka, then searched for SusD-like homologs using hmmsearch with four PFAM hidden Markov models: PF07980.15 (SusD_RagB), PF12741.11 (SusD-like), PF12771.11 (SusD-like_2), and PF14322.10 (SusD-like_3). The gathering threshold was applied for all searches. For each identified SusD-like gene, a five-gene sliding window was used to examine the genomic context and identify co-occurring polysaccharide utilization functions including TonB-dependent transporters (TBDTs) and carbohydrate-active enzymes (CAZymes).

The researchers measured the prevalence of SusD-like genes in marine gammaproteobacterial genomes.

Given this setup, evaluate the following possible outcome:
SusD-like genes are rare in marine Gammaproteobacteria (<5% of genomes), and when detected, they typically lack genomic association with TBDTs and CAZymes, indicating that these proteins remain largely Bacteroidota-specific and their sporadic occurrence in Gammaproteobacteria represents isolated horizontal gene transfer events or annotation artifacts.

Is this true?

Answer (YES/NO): NO